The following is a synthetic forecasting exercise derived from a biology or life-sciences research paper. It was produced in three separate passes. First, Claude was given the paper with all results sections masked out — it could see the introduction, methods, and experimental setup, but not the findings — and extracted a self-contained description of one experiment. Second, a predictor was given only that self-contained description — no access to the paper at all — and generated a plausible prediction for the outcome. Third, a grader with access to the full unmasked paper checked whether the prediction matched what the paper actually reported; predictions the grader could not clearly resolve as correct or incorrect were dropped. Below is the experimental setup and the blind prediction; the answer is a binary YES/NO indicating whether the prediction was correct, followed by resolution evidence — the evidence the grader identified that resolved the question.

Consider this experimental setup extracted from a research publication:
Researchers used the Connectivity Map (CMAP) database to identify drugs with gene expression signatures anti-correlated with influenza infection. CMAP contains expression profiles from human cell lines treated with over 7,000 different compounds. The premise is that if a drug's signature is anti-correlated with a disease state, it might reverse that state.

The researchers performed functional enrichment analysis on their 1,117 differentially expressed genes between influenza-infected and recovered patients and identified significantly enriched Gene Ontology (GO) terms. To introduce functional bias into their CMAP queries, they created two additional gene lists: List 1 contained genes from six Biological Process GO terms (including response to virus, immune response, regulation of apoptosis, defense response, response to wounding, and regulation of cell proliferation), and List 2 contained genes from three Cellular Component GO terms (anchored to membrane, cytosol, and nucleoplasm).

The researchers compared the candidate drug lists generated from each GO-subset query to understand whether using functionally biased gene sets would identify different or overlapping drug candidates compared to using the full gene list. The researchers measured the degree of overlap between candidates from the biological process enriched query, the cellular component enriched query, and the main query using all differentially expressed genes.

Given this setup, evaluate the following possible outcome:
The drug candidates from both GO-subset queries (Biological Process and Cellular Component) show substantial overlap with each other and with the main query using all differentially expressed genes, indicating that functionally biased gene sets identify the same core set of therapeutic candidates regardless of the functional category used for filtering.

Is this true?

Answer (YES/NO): NO